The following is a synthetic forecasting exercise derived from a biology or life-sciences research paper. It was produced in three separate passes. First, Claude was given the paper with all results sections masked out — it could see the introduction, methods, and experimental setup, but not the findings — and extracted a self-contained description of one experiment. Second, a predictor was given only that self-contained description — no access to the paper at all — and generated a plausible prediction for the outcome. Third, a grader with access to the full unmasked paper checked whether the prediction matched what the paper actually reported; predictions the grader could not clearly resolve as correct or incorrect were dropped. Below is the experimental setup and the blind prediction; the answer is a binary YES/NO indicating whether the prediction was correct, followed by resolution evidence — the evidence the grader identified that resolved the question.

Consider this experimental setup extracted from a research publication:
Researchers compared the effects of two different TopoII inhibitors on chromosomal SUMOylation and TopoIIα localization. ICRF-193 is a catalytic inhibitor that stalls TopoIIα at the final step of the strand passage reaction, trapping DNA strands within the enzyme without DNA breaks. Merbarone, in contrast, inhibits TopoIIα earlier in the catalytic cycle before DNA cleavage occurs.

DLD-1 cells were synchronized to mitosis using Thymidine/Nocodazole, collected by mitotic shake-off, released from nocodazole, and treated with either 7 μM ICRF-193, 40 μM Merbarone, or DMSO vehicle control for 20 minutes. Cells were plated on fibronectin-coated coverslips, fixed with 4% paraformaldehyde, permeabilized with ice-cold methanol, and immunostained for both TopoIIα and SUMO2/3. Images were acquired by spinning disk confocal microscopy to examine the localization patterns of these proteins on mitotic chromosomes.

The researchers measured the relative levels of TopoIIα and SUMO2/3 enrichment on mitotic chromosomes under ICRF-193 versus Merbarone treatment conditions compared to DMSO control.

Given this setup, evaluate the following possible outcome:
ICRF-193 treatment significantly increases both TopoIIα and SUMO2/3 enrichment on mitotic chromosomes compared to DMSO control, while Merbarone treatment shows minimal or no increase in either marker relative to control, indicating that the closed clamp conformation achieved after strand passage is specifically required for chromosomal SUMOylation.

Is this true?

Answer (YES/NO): NO